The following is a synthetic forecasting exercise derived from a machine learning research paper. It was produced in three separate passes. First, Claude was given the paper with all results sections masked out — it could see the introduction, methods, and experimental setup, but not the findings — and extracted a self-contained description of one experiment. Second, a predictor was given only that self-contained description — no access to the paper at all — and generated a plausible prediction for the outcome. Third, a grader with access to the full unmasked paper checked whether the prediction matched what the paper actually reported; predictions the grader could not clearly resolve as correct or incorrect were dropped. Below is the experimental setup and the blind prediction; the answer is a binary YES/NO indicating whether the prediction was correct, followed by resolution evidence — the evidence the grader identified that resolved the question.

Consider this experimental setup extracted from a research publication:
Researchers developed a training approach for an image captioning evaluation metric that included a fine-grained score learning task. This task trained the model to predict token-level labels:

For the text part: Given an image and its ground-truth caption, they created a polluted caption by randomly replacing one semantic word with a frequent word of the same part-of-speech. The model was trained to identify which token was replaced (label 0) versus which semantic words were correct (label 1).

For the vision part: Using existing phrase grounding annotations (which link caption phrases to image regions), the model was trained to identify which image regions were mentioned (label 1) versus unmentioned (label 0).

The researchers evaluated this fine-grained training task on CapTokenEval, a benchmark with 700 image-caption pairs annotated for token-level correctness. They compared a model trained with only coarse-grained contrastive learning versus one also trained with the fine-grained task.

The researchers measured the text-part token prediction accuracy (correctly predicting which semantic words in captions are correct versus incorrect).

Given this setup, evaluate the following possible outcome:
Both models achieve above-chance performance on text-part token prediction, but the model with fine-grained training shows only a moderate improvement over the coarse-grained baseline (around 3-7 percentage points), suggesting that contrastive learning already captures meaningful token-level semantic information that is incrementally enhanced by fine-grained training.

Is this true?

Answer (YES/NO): NO